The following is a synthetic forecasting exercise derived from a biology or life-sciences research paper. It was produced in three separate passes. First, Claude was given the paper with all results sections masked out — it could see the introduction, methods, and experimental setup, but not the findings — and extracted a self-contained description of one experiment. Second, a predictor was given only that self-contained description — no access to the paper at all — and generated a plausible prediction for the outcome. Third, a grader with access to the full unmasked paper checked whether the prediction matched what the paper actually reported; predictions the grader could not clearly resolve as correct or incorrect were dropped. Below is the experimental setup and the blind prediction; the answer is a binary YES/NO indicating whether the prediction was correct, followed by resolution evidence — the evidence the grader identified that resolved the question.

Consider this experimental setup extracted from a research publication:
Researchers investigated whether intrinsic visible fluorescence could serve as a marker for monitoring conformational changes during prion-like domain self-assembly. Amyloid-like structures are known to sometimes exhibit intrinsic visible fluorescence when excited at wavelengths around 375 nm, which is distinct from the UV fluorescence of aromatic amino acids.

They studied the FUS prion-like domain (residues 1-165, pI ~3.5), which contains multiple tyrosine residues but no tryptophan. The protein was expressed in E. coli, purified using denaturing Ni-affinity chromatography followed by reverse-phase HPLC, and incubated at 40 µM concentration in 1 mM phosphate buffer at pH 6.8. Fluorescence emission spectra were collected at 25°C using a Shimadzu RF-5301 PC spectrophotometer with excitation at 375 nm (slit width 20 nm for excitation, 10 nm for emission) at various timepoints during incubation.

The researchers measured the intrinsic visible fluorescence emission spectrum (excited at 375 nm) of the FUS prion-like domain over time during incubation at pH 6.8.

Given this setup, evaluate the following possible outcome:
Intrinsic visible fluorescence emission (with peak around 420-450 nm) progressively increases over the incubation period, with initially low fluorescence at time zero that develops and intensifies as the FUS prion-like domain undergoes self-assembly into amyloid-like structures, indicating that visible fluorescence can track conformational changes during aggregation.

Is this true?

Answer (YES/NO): YES